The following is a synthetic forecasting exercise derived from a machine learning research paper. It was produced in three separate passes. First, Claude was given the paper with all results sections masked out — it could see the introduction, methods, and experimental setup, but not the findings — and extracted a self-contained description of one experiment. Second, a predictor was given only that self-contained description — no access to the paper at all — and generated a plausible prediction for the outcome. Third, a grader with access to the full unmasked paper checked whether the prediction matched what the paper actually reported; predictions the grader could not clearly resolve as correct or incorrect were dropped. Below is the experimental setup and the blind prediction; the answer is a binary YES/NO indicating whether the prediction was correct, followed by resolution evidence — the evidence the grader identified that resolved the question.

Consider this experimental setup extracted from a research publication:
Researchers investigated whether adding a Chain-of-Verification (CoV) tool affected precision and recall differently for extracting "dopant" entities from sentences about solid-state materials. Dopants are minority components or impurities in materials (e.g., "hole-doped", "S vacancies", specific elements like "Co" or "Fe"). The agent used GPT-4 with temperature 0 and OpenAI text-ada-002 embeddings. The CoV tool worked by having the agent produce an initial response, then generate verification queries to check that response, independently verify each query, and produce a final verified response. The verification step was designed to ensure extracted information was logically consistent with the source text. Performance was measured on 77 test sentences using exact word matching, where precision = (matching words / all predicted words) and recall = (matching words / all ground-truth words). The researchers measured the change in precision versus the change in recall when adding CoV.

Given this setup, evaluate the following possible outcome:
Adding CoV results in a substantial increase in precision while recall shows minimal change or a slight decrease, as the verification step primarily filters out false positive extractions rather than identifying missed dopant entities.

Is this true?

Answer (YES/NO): NO